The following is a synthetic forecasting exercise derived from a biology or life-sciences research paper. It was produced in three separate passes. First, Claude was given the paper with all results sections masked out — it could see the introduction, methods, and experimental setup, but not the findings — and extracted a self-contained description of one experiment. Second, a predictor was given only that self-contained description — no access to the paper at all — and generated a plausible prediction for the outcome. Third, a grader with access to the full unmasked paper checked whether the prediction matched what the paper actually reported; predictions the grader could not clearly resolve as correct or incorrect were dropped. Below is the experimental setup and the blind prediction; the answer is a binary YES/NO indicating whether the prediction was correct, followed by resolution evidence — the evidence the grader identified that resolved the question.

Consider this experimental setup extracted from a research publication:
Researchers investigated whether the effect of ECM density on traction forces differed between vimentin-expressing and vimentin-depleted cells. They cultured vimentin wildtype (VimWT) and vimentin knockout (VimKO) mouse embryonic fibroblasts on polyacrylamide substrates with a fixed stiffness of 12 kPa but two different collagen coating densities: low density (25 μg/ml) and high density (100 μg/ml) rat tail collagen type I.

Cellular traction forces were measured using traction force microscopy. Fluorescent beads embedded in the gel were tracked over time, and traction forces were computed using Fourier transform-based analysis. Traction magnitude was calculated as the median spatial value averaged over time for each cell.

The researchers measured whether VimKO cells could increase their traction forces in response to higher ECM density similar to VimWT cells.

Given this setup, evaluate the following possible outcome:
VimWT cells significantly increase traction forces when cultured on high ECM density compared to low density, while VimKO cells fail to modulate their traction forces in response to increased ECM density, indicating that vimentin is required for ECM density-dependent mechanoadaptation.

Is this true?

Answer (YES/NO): YES